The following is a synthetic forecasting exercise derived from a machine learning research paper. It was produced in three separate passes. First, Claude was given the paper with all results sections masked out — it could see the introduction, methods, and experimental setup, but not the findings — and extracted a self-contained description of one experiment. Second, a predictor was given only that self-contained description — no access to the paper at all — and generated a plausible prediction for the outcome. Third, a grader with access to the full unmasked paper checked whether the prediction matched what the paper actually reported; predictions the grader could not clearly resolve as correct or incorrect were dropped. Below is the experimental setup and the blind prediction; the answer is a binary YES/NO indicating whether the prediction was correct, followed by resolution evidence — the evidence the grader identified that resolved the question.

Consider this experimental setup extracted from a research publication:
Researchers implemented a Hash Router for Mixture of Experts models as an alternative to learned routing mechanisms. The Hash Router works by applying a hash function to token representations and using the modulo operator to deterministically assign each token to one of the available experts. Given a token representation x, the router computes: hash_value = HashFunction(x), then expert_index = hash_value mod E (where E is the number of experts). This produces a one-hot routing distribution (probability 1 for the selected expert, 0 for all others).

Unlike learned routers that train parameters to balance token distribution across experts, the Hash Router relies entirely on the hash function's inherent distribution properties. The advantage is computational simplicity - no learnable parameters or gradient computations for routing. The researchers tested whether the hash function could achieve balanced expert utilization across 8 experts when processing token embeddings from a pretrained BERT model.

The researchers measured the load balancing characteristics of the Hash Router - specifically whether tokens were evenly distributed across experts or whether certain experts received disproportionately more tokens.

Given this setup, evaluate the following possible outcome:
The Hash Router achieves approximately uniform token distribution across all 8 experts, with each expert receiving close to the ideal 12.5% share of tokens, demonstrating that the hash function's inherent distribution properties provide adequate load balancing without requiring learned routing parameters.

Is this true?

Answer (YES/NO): NO